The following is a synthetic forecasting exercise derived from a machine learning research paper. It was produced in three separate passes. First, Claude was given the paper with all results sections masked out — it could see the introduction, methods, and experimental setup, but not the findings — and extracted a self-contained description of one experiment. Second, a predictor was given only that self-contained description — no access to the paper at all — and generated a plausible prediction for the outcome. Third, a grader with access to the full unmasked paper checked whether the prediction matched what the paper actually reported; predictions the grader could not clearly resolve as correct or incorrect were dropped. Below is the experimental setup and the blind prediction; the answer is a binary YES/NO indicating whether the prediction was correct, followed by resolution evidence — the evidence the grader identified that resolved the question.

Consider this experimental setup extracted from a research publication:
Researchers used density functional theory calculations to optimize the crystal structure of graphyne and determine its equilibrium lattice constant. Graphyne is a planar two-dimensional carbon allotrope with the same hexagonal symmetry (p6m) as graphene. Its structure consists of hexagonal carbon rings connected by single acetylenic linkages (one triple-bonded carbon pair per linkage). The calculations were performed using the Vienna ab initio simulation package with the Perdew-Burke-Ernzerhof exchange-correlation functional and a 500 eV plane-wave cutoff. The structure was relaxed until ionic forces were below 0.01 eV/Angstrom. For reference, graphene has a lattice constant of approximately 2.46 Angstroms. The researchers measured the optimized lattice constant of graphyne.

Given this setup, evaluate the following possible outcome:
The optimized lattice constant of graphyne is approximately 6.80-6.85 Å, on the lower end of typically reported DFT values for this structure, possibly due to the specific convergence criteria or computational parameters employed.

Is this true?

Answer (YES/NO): NO